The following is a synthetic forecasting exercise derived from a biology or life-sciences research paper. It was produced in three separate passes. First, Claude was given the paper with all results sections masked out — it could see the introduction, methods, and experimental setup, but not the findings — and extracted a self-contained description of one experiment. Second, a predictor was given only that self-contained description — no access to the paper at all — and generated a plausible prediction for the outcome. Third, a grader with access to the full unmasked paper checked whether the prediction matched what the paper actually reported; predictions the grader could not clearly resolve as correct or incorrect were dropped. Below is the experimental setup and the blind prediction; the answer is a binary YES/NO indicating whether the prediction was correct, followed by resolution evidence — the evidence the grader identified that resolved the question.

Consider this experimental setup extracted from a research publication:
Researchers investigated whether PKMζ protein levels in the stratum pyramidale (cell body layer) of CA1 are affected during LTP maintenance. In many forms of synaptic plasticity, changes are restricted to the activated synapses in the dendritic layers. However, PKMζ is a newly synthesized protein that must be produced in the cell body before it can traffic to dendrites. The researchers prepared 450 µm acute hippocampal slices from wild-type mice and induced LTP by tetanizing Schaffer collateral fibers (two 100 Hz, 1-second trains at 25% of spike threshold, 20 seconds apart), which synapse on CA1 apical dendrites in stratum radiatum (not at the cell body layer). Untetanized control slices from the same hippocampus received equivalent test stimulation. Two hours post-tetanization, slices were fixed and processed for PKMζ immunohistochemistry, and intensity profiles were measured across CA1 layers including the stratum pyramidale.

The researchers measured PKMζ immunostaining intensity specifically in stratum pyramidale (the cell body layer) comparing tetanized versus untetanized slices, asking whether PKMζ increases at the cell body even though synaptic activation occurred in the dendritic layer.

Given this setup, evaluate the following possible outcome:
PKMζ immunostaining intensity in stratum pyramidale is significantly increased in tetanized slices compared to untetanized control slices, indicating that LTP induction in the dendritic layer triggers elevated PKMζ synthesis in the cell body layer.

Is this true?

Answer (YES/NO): YES